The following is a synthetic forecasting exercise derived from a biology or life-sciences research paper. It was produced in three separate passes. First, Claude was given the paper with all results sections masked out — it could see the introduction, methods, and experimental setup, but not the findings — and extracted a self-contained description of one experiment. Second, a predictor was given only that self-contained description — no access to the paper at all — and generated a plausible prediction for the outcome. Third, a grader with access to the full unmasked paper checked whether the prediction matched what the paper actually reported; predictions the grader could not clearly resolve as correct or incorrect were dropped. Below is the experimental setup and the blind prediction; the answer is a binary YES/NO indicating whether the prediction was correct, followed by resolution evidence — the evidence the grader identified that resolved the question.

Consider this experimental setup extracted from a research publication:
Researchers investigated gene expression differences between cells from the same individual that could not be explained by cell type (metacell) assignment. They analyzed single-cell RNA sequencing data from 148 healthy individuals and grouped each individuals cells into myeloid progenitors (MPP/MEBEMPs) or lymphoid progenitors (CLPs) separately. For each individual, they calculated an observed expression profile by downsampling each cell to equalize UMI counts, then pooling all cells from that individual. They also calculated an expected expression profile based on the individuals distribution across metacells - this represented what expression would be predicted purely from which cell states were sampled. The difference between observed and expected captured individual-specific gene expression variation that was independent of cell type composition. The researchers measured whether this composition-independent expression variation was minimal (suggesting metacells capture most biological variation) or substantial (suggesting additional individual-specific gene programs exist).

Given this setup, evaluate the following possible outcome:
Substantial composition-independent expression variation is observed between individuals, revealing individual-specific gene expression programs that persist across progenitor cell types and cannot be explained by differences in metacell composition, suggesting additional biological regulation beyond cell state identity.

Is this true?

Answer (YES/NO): NO